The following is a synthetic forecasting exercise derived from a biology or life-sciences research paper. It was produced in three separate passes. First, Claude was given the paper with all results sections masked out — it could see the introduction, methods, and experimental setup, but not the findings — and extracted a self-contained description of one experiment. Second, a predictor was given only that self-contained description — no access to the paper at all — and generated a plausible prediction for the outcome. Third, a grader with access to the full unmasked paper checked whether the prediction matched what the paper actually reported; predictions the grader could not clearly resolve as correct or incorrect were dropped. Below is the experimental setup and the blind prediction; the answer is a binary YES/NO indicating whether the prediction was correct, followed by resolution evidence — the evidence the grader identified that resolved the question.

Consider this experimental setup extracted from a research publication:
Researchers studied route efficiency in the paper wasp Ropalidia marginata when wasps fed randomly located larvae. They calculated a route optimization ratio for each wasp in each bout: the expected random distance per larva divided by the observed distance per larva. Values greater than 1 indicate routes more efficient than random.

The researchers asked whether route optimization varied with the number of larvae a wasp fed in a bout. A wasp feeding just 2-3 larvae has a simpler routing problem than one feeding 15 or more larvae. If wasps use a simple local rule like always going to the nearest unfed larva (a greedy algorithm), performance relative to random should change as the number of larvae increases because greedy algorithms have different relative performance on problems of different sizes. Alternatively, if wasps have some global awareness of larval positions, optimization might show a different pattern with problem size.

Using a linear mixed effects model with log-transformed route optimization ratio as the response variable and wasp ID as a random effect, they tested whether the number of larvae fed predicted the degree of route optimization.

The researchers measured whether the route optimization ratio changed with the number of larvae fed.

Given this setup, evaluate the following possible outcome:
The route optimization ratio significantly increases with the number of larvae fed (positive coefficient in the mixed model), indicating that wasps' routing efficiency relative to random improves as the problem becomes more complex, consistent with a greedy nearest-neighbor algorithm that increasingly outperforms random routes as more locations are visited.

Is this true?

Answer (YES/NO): YES